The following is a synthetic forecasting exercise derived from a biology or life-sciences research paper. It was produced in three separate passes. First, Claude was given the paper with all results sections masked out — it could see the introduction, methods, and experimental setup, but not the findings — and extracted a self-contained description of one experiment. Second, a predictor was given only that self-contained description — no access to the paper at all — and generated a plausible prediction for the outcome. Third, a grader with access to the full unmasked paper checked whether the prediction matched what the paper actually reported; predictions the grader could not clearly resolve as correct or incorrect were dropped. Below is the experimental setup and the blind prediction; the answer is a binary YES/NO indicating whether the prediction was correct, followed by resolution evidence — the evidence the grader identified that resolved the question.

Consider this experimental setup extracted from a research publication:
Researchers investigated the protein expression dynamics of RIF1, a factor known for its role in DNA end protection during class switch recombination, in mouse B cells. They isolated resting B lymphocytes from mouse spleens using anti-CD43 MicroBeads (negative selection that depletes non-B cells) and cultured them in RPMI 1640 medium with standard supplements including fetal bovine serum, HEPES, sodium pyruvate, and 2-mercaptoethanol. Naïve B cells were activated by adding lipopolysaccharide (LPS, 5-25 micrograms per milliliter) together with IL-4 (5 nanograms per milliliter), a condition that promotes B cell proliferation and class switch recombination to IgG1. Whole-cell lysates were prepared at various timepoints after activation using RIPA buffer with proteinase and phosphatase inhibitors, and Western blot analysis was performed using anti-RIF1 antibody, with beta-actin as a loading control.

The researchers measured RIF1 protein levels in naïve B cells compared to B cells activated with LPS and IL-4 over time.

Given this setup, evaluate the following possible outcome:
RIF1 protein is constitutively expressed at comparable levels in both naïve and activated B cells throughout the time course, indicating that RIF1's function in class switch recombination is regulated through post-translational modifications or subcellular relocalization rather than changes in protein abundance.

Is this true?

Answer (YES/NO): NO